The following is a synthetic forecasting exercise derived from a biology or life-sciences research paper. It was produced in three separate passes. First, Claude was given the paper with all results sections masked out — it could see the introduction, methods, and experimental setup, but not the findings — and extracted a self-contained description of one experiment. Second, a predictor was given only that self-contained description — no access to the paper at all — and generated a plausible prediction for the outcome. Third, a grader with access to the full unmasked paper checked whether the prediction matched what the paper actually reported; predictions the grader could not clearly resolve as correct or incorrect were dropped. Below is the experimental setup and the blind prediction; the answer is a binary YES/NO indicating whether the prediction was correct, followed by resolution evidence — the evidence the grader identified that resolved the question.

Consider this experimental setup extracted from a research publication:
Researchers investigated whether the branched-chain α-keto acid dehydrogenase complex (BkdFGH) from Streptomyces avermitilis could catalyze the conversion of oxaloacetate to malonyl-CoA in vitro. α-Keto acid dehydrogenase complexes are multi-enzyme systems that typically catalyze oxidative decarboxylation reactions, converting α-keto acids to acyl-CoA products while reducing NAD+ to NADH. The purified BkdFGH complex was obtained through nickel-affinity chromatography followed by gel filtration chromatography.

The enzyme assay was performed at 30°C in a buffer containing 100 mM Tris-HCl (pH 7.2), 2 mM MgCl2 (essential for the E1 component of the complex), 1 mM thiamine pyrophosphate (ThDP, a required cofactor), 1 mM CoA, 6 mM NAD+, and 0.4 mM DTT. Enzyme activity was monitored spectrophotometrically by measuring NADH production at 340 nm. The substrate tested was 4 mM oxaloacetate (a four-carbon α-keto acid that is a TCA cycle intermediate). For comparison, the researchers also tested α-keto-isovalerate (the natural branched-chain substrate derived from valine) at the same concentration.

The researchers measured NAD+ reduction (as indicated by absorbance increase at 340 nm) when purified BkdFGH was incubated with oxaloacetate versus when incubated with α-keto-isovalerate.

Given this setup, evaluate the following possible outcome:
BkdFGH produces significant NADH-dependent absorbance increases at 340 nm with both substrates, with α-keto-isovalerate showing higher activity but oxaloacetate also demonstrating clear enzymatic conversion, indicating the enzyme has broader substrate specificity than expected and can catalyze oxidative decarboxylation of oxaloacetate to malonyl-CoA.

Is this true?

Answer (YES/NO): YES